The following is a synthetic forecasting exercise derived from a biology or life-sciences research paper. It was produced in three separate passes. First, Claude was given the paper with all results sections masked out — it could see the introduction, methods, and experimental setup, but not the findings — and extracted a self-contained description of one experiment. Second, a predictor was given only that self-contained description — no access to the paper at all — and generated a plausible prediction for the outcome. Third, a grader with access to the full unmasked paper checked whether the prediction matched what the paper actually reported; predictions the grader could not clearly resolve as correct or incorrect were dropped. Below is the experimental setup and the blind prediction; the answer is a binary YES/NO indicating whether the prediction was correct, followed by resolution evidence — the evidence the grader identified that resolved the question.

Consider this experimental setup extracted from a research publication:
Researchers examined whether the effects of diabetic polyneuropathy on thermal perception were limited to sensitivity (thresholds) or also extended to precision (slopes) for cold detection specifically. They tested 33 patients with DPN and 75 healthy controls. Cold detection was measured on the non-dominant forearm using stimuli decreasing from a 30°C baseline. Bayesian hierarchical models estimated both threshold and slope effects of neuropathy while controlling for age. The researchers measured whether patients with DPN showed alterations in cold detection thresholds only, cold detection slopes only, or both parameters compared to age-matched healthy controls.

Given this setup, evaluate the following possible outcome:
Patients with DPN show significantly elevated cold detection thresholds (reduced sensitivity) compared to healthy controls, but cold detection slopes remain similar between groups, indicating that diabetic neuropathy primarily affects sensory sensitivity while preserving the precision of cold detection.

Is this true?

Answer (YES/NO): NO